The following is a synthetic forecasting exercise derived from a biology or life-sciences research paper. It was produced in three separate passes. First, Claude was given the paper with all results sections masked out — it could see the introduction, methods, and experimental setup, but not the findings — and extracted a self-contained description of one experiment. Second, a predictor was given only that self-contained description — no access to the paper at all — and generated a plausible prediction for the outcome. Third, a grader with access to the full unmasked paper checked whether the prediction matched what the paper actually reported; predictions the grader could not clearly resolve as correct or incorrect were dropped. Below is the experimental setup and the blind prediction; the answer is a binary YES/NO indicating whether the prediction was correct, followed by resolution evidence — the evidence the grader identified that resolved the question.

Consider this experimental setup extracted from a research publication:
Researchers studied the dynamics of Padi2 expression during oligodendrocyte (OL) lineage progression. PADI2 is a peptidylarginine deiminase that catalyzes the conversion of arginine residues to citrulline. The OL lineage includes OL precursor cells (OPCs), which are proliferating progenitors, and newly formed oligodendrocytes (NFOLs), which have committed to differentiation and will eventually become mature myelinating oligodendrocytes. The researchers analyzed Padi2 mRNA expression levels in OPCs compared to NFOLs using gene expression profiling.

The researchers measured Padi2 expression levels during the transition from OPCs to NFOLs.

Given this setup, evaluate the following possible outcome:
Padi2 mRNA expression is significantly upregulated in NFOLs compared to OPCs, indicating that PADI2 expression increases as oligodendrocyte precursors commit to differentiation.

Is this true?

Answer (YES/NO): YES